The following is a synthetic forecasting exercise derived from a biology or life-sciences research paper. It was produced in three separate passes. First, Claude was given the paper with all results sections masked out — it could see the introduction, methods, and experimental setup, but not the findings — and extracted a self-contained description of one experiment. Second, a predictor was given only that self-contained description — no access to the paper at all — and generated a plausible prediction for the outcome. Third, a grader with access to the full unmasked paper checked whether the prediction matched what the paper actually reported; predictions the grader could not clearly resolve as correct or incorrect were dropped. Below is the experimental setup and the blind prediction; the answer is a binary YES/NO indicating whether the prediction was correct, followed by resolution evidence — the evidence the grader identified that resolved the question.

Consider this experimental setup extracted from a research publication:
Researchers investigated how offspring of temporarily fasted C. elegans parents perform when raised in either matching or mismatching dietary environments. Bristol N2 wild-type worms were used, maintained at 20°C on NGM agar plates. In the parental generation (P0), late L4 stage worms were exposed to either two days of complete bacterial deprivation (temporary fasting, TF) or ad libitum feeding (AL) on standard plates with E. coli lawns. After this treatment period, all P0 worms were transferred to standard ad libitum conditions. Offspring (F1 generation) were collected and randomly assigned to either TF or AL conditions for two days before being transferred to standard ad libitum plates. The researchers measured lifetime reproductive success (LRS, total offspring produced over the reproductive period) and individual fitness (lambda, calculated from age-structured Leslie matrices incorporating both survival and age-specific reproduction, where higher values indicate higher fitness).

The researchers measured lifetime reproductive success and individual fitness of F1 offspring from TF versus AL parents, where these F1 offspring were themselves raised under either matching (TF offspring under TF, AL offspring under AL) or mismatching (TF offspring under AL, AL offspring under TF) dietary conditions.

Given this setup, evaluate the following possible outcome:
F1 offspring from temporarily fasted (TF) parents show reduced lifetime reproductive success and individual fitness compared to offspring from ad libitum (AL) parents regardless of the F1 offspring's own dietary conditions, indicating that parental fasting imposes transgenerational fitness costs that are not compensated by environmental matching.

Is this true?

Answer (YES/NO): NO